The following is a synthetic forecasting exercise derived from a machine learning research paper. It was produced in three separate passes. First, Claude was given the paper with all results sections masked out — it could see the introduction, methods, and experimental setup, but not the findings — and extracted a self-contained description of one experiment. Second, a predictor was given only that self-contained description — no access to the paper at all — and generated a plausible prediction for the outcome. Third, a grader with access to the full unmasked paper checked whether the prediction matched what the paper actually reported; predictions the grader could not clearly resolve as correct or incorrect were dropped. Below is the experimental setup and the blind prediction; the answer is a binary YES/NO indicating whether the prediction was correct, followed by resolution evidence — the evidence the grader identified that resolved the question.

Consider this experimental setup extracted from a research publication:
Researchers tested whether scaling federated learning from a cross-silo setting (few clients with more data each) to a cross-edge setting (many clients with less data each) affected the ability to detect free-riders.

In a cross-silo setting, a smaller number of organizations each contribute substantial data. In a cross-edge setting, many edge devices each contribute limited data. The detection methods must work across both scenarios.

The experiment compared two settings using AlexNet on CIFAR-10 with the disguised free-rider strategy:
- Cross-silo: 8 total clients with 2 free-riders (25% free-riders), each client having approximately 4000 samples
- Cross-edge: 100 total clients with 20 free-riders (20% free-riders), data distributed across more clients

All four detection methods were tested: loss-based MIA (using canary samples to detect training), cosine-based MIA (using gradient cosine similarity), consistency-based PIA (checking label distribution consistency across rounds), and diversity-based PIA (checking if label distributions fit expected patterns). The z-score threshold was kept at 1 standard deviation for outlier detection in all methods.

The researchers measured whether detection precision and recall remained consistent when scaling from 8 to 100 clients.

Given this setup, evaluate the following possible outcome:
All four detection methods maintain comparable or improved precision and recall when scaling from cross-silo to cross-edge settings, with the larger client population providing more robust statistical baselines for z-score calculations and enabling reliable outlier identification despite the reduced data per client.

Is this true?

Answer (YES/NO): NO